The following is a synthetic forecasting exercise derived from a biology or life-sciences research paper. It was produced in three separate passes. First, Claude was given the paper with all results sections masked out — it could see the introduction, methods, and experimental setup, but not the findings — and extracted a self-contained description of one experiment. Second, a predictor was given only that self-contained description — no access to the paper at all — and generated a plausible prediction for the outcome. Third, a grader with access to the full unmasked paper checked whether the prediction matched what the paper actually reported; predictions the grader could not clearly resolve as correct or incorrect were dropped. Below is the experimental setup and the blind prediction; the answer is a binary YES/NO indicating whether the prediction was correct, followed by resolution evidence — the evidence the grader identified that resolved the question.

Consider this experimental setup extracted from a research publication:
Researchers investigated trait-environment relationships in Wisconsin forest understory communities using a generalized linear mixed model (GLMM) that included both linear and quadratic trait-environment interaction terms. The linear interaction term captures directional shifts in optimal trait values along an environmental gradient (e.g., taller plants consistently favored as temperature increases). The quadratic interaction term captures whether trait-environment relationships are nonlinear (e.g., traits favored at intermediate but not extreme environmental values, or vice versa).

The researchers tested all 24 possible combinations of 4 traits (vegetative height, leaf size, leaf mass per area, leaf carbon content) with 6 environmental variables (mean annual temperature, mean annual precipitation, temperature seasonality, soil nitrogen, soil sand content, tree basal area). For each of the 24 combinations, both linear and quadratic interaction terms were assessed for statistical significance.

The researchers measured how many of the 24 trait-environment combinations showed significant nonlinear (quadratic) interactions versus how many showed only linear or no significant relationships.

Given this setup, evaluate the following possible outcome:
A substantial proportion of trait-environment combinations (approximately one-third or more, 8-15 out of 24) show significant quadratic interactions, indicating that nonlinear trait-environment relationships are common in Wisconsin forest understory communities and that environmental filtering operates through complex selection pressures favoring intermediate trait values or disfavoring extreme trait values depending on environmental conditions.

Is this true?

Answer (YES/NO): NO